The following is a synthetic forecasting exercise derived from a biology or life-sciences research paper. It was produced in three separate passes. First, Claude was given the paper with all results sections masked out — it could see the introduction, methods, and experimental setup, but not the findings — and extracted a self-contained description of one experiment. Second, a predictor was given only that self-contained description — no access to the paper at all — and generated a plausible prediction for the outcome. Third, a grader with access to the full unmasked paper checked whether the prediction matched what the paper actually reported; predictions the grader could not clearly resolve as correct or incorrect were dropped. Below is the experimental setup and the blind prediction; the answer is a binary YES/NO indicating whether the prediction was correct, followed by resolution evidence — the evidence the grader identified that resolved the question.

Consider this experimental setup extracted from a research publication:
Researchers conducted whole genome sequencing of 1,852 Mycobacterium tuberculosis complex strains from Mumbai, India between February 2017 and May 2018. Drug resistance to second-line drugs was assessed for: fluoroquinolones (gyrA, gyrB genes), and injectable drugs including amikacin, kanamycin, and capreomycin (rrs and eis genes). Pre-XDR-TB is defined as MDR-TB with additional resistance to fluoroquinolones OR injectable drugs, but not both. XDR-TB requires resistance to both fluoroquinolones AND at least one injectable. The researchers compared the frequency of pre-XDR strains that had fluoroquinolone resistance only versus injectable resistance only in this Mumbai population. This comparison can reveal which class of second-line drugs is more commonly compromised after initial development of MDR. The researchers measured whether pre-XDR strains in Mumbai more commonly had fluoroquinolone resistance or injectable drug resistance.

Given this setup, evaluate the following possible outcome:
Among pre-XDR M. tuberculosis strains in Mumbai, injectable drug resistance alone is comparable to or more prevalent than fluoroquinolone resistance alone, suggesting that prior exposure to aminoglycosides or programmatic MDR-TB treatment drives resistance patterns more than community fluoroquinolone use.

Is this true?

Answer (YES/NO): NO